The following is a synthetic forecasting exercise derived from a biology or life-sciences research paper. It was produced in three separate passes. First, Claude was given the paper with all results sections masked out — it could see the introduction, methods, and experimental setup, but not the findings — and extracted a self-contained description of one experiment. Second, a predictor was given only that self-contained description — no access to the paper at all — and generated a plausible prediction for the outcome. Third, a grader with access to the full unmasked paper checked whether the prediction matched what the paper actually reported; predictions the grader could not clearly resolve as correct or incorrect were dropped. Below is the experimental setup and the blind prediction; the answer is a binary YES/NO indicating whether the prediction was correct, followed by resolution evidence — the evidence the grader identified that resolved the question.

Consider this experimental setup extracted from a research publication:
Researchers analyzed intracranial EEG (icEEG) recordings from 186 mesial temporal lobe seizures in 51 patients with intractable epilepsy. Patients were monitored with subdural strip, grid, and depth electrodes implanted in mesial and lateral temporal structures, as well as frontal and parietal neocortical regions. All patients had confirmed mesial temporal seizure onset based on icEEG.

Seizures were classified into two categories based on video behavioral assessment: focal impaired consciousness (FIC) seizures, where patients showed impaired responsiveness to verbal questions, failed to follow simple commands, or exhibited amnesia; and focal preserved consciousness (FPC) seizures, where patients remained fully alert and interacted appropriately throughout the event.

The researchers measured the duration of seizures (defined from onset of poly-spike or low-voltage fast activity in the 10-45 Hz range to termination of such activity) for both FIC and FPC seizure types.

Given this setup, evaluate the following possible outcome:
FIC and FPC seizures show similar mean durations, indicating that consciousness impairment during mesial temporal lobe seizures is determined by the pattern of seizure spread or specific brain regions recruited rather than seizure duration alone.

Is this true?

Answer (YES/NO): NO